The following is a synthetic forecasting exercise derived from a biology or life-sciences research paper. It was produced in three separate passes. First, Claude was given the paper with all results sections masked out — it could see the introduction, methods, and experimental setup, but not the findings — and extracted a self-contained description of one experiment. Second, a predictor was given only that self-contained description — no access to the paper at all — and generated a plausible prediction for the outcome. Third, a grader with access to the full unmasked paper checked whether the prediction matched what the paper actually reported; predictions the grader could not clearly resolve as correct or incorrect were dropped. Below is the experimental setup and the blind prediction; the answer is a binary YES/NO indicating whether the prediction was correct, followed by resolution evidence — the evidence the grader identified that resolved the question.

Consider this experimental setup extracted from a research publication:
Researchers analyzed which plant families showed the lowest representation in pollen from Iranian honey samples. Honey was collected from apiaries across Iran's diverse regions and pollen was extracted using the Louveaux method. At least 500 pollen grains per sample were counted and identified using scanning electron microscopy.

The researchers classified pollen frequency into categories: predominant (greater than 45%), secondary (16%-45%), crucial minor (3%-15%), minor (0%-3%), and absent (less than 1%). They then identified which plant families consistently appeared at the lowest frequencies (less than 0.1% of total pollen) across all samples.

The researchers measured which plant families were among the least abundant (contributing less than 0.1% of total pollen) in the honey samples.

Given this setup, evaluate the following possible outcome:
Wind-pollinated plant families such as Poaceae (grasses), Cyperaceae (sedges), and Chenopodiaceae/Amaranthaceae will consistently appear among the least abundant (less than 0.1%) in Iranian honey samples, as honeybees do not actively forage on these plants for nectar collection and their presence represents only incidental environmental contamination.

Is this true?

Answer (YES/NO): NO